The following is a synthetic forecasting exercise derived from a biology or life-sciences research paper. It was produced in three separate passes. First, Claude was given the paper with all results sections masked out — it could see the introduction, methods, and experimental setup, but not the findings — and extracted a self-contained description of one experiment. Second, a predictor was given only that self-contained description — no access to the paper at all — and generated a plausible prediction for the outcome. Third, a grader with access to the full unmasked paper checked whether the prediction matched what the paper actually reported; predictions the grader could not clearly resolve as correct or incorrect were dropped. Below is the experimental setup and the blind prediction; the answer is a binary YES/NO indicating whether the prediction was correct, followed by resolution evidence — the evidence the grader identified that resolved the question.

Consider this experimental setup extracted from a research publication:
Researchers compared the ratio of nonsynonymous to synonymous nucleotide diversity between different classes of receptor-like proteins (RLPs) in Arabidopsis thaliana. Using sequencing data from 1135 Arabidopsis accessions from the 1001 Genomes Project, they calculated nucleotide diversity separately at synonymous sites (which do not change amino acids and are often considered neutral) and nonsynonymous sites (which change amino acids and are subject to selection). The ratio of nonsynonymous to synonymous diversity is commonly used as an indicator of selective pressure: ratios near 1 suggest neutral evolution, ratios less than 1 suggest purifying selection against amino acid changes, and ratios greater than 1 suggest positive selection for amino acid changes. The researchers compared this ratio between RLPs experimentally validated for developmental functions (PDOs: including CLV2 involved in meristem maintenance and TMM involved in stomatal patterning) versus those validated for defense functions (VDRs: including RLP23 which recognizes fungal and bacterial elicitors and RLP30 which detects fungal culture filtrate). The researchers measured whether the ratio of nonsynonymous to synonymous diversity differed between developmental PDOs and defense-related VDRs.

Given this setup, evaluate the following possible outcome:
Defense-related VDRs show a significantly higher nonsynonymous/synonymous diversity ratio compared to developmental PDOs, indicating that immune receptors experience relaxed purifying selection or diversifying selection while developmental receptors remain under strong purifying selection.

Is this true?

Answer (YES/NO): NO